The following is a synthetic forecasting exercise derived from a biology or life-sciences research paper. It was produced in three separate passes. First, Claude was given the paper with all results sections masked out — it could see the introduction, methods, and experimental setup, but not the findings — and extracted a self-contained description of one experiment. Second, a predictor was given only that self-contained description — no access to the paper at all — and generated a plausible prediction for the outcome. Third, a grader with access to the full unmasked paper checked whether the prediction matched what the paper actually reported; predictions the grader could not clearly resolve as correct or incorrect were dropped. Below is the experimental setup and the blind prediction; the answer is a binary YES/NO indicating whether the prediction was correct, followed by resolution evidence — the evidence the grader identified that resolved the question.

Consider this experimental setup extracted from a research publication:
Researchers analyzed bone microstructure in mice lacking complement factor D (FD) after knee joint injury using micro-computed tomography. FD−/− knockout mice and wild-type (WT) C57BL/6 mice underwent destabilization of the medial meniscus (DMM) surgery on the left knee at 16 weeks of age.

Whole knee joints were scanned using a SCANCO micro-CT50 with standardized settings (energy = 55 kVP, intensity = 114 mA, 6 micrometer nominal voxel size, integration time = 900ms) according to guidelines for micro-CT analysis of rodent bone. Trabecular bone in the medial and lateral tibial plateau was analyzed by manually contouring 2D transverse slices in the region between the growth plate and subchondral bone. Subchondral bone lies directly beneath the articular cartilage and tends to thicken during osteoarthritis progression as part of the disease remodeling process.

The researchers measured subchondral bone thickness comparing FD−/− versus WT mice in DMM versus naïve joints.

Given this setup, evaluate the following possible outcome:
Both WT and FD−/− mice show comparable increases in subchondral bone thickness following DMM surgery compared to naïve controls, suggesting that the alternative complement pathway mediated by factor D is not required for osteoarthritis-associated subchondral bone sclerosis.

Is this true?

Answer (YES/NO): NO